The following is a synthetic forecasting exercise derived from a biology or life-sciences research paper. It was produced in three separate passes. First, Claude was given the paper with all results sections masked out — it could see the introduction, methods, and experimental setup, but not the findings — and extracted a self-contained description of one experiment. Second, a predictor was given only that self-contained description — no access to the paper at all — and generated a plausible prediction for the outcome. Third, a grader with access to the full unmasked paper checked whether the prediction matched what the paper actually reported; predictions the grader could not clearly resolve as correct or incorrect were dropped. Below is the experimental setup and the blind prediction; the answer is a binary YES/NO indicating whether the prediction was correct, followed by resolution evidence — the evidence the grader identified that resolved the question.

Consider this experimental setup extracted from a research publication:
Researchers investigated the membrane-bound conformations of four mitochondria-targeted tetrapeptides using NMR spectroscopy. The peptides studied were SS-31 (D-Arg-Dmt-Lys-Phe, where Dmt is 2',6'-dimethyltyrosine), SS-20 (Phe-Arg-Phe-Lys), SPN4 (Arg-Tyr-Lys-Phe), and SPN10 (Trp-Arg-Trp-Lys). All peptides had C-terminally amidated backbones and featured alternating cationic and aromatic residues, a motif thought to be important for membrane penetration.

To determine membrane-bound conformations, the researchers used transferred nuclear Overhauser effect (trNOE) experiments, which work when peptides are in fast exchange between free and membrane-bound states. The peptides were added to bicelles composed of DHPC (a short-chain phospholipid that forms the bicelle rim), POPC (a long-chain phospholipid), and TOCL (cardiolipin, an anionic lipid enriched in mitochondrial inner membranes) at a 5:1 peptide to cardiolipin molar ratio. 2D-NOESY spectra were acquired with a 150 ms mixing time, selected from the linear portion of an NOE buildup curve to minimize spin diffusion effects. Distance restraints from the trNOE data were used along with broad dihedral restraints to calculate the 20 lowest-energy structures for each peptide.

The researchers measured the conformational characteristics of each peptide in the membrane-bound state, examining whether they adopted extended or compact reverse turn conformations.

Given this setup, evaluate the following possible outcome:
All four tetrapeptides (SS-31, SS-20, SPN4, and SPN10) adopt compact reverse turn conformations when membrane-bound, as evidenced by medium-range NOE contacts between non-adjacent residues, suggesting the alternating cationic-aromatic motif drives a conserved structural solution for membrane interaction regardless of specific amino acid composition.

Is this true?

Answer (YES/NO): NO